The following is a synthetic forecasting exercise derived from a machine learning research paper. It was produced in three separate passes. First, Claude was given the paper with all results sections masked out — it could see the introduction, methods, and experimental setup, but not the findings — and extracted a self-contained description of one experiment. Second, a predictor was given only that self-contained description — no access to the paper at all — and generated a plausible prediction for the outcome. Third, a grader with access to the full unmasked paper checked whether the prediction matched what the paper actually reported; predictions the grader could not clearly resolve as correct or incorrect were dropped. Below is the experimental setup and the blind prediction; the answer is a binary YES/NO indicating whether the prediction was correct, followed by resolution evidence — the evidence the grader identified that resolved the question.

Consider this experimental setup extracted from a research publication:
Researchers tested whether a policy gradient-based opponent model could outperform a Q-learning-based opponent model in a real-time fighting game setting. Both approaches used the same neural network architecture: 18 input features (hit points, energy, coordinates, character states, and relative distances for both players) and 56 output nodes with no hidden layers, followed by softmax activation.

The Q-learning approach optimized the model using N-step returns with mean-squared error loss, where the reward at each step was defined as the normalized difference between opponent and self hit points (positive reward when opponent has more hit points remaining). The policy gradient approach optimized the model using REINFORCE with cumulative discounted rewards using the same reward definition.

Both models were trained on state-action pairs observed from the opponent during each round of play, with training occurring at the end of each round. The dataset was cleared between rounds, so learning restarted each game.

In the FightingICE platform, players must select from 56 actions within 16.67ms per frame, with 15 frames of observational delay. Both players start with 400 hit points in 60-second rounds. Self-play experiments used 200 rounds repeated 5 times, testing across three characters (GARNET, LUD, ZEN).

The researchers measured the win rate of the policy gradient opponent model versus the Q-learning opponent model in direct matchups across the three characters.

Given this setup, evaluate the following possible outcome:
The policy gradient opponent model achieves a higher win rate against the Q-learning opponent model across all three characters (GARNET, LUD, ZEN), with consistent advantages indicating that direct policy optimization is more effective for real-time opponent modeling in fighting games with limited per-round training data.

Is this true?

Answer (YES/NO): YES